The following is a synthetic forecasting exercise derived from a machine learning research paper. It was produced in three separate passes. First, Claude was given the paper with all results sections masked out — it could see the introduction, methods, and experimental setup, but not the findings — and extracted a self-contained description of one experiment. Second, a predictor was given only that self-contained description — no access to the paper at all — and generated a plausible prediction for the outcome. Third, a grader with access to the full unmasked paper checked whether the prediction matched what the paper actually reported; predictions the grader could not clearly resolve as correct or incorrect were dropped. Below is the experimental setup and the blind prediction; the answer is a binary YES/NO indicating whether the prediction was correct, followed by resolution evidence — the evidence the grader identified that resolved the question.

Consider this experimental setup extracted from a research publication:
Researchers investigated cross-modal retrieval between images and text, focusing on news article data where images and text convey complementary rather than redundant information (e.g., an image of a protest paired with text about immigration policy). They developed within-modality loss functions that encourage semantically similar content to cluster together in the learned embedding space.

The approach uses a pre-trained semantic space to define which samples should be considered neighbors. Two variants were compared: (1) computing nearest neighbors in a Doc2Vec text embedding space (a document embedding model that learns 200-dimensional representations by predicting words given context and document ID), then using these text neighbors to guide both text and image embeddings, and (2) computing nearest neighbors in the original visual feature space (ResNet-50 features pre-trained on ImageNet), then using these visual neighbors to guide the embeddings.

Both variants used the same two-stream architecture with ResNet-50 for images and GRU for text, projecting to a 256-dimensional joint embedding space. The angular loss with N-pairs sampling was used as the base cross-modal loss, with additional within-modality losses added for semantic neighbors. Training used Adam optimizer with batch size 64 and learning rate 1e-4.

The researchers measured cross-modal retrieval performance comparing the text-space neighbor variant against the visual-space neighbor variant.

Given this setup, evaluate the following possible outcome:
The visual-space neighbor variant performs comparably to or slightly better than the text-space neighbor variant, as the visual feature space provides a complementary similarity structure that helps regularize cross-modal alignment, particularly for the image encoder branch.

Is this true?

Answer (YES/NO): NO